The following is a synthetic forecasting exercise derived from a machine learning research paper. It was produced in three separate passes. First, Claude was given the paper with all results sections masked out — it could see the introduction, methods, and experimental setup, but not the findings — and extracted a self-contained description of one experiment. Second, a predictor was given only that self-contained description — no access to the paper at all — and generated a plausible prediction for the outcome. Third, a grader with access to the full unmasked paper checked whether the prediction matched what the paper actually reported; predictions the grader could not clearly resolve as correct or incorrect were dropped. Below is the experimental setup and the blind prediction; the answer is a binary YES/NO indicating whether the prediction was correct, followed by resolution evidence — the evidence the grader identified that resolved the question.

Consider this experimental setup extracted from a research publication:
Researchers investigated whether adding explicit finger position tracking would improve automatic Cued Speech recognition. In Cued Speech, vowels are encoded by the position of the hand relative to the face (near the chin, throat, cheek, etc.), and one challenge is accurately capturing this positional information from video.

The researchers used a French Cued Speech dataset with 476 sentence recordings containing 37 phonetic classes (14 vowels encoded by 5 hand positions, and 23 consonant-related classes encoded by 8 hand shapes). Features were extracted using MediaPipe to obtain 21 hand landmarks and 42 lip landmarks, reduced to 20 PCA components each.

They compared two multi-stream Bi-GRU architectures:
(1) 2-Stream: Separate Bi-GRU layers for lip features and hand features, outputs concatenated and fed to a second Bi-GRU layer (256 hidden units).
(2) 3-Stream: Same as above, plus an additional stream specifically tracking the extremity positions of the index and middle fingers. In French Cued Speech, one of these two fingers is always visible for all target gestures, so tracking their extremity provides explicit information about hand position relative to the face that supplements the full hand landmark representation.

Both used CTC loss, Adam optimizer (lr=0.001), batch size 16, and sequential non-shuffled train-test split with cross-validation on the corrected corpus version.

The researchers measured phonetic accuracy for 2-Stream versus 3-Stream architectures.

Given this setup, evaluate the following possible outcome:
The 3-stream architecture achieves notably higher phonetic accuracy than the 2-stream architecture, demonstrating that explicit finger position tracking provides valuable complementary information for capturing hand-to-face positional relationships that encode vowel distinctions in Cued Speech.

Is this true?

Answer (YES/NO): YES